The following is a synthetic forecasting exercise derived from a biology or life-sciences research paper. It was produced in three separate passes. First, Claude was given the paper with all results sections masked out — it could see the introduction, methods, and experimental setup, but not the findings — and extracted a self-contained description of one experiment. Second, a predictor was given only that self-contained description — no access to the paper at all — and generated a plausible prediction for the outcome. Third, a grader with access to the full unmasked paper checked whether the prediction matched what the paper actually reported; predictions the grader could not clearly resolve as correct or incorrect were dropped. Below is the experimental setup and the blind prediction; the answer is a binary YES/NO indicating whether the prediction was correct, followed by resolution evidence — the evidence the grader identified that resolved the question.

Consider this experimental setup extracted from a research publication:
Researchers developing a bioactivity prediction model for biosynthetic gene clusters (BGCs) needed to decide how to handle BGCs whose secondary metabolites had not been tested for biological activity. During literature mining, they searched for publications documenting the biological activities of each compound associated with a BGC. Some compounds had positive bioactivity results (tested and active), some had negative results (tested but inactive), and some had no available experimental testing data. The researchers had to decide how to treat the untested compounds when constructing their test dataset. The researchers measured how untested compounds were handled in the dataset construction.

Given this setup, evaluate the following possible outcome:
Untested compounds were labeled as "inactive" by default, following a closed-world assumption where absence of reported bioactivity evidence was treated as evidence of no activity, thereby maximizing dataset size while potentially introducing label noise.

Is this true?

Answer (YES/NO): NO